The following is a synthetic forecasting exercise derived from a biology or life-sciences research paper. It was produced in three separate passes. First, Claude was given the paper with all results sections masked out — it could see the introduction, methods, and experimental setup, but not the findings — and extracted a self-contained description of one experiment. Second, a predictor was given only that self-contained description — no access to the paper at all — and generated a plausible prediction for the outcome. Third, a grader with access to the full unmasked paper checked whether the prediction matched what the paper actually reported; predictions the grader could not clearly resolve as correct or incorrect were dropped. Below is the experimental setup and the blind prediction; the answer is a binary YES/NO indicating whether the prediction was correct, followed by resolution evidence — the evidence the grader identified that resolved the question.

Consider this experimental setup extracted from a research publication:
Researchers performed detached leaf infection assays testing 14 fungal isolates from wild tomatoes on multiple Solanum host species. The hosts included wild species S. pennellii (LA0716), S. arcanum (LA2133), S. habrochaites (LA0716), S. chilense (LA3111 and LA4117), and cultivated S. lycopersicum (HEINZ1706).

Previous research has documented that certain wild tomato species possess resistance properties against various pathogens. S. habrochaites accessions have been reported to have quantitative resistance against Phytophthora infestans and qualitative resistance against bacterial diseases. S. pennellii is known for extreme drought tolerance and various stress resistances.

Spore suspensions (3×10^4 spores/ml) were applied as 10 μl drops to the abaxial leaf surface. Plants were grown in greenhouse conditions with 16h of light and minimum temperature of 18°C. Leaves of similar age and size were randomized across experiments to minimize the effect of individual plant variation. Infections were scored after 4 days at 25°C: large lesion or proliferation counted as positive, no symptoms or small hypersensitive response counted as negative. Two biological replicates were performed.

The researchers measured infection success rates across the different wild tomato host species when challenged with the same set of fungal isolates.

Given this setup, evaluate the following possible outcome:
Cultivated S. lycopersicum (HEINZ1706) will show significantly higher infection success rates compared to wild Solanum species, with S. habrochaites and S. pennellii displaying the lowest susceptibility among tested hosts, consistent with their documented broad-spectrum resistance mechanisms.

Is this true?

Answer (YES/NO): NO